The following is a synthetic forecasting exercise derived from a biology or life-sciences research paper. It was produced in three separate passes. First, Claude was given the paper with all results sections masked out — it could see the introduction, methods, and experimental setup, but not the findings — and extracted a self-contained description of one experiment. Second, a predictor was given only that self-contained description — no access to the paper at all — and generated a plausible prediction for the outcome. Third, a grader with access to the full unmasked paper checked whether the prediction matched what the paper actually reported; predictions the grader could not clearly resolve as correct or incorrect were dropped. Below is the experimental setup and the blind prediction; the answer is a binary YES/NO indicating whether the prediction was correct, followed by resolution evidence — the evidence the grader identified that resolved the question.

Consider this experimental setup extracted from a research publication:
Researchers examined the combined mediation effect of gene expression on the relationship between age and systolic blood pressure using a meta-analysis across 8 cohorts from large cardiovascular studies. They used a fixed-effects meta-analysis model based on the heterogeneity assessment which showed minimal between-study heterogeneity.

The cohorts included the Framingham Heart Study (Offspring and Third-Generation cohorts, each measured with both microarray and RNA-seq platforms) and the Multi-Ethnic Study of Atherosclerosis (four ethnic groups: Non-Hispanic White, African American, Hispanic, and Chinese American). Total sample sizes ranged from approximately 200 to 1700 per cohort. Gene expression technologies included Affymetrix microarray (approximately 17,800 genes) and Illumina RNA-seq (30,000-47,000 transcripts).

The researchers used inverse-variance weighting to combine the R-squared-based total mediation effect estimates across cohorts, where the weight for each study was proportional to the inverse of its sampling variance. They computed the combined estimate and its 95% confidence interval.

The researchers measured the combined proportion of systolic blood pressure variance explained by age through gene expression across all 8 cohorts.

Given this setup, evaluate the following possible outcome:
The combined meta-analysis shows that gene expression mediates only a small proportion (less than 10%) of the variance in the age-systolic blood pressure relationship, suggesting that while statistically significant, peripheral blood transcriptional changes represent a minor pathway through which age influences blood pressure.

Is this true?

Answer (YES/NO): YES